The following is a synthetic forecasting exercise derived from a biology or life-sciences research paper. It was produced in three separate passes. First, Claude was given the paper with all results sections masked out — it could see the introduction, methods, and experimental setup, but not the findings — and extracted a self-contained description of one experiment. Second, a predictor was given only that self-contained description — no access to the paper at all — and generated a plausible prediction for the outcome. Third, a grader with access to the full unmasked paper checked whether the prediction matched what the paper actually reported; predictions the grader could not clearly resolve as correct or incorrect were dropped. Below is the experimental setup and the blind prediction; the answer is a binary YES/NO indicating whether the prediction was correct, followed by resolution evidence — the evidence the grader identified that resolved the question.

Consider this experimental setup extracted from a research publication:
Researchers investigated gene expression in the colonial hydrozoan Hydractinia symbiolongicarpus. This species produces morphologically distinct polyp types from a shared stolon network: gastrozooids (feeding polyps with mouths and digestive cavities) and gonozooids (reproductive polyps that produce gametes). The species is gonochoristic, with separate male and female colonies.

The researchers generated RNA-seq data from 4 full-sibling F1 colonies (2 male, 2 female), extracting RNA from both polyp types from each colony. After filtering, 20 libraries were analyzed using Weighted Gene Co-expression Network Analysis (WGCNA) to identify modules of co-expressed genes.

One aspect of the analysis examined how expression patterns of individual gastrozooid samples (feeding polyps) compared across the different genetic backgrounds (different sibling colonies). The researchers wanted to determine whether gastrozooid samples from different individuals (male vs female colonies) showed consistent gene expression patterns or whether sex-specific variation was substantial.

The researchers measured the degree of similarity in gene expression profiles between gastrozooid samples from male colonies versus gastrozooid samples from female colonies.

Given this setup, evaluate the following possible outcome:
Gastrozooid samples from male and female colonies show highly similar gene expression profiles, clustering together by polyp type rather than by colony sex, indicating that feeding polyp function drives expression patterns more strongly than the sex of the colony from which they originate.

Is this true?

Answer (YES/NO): YES